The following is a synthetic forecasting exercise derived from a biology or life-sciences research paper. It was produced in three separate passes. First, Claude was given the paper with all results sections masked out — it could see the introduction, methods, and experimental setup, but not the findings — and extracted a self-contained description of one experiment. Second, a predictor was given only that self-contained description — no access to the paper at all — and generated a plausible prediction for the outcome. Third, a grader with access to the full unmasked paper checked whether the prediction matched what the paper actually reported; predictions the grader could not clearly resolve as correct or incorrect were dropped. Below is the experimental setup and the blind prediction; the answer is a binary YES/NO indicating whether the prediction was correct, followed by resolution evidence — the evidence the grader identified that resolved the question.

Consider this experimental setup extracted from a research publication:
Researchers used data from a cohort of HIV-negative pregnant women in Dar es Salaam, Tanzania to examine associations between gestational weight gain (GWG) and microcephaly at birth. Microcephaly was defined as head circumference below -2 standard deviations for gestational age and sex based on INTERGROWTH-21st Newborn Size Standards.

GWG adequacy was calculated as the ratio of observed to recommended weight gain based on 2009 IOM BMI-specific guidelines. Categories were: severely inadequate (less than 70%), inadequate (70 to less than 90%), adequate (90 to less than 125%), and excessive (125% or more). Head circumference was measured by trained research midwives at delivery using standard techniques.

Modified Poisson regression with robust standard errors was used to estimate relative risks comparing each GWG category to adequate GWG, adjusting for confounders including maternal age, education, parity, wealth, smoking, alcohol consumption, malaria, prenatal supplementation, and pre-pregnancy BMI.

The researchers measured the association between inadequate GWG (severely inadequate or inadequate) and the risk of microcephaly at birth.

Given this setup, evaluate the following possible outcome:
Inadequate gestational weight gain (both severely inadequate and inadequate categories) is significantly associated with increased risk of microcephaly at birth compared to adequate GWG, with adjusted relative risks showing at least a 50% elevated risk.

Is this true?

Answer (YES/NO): NO